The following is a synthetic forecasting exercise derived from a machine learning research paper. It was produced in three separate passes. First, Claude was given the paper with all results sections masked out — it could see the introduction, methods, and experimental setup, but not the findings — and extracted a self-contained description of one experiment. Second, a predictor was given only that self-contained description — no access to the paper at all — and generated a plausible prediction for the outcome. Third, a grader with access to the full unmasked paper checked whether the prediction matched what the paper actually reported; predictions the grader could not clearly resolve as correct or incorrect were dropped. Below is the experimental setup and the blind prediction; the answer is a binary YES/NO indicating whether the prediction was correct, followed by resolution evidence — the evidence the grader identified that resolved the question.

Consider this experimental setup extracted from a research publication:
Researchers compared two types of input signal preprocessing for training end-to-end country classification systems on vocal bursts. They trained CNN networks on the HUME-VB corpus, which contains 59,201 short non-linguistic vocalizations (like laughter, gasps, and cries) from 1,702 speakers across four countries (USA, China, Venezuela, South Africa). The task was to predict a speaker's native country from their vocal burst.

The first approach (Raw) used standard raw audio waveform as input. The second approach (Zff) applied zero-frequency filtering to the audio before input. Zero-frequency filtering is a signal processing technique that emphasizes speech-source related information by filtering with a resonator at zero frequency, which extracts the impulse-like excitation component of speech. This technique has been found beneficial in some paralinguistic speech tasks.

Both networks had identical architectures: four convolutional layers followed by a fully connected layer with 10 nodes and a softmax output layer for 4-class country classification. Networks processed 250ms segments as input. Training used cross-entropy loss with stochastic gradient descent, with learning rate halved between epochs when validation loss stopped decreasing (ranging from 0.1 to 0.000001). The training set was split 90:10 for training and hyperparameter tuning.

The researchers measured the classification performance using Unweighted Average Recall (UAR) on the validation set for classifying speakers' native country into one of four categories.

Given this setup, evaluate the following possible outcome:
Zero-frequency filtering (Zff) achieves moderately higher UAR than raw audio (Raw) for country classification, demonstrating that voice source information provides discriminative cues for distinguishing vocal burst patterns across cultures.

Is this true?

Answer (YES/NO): YES